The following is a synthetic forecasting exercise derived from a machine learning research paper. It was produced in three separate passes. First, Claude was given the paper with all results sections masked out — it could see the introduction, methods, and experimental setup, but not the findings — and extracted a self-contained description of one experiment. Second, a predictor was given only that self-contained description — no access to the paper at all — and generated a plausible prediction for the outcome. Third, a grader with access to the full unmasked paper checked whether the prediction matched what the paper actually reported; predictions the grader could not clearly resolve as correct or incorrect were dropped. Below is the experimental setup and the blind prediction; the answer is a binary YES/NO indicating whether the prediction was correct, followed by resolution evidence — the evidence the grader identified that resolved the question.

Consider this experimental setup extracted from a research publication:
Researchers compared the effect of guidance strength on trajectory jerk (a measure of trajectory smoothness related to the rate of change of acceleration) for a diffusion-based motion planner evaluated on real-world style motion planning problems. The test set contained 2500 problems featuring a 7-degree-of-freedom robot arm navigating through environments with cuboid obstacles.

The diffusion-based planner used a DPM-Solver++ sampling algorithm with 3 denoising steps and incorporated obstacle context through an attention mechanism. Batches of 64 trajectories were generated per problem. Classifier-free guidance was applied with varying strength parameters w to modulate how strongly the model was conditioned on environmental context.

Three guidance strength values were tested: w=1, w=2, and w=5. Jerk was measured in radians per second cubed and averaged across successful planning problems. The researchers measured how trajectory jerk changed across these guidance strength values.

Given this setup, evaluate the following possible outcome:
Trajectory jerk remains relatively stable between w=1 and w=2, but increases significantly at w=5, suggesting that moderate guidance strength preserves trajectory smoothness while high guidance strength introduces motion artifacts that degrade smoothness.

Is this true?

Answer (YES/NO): YES